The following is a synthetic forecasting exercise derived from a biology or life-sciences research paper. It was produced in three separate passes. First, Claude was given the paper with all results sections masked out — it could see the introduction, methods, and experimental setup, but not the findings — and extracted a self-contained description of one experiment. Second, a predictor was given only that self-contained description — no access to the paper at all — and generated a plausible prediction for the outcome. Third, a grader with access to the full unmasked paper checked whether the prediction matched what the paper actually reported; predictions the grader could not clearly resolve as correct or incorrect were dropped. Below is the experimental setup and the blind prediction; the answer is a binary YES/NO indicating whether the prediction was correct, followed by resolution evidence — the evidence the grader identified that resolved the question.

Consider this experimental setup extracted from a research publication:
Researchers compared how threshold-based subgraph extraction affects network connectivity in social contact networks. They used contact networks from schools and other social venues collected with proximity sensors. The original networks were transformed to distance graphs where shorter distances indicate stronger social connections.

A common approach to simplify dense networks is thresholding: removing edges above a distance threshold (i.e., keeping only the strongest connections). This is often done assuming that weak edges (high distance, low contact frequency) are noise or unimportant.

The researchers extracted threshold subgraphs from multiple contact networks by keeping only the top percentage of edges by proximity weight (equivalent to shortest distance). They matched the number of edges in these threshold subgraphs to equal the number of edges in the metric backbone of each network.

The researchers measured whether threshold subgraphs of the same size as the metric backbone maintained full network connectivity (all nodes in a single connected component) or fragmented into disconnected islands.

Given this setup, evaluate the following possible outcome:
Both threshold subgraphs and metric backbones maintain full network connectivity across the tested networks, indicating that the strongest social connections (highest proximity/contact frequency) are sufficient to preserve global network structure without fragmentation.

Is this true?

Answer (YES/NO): NO